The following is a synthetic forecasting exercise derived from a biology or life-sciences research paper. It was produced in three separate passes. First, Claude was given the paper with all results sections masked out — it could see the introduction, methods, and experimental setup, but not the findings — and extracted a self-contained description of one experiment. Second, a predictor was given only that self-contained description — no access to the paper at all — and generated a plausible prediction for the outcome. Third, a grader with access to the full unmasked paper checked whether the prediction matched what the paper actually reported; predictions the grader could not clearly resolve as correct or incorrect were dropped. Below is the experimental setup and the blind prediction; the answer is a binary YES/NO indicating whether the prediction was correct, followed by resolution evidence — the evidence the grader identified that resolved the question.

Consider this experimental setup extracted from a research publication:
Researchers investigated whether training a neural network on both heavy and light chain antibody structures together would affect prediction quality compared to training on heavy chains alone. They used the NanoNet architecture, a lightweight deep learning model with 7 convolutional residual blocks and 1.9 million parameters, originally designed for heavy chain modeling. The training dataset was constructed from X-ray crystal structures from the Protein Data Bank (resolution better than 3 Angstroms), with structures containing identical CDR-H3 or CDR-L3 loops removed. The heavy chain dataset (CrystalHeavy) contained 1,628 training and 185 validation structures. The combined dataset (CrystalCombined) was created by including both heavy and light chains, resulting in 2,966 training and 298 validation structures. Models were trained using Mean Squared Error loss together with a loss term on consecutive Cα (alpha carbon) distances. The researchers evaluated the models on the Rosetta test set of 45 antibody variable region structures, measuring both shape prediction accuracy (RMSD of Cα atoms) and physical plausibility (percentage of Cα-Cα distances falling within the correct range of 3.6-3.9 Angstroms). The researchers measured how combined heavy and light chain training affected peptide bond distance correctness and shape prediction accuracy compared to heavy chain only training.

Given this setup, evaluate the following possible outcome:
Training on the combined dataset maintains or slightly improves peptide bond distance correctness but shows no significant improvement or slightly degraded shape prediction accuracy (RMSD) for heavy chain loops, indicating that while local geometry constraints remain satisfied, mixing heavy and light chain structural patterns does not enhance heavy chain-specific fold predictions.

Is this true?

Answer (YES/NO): YES